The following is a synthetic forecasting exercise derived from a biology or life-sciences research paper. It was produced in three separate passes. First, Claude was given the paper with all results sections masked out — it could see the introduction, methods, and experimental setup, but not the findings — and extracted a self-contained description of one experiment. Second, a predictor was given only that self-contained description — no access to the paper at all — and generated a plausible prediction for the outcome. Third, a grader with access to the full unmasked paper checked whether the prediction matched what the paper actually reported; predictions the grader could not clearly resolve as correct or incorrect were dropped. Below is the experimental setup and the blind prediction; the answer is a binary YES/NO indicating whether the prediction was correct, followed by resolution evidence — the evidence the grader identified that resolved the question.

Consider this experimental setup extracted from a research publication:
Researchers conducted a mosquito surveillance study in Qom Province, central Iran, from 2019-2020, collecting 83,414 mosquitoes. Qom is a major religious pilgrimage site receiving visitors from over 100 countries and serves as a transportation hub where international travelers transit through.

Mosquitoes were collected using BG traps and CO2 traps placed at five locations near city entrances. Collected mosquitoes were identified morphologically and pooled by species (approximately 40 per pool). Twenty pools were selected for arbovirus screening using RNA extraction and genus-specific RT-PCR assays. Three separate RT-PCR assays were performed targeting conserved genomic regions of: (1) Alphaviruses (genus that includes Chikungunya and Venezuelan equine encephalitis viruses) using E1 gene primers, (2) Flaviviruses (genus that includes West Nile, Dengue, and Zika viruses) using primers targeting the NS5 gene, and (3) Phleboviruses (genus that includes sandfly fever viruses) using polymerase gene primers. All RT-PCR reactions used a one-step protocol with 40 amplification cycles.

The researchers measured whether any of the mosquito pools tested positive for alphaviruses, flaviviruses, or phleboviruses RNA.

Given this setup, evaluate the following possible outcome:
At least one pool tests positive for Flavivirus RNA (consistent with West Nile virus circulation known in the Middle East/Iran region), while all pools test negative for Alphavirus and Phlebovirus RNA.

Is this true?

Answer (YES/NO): NO